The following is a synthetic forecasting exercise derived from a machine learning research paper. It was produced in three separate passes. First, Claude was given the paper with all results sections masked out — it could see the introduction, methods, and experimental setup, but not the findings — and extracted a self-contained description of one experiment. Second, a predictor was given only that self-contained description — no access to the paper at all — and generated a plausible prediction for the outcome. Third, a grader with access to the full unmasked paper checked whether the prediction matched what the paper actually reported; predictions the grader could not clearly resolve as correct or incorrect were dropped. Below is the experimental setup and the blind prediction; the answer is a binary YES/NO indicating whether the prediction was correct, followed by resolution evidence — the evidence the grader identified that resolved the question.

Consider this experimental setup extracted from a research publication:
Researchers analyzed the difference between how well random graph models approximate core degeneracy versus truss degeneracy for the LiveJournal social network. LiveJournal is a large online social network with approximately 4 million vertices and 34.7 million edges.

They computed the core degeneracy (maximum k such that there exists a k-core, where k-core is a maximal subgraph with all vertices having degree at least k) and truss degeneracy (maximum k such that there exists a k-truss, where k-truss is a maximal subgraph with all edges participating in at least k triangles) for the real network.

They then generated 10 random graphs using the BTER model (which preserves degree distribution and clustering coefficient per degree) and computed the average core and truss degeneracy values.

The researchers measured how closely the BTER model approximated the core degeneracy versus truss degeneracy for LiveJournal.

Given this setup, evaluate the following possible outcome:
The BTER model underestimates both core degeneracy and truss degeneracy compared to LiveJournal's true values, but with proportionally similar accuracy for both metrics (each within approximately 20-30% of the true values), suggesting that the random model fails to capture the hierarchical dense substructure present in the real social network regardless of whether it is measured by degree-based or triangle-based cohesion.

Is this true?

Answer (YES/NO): NO